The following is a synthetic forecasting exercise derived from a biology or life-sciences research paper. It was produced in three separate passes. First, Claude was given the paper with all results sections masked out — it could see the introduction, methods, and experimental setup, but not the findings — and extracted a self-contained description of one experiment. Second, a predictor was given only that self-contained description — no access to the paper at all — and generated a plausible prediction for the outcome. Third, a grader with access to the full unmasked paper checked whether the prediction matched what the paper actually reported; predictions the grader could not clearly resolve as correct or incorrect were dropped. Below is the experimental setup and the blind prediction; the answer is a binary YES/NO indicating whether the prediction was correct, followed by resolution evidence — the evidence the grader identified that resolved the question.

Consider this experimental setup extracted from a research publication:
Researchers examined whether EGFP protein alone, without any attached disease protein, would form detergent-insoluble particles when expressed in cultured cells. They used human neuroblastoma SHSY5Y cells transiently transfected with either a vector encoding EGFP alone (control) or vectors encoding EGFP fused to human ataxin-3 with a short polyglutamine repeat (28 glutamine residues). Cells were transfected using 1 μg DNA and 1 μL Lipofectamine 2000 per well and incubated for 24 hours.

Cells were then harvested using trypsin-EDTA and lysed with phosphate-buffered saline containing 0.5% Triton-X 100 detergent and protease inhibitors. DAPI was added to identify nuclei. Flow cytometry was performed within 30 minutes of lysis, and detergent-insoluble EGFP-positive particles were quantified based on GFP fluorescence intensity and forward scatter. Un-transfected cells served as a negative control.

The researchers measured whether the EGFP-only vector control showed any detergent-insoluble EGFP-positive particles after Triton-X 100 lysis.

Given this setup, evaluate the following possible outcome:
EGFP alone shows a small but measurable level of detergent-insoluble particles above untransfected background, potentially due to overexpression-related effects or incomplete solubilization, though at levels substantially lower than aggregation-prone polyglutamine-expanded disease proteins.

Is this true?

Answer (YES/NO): YES